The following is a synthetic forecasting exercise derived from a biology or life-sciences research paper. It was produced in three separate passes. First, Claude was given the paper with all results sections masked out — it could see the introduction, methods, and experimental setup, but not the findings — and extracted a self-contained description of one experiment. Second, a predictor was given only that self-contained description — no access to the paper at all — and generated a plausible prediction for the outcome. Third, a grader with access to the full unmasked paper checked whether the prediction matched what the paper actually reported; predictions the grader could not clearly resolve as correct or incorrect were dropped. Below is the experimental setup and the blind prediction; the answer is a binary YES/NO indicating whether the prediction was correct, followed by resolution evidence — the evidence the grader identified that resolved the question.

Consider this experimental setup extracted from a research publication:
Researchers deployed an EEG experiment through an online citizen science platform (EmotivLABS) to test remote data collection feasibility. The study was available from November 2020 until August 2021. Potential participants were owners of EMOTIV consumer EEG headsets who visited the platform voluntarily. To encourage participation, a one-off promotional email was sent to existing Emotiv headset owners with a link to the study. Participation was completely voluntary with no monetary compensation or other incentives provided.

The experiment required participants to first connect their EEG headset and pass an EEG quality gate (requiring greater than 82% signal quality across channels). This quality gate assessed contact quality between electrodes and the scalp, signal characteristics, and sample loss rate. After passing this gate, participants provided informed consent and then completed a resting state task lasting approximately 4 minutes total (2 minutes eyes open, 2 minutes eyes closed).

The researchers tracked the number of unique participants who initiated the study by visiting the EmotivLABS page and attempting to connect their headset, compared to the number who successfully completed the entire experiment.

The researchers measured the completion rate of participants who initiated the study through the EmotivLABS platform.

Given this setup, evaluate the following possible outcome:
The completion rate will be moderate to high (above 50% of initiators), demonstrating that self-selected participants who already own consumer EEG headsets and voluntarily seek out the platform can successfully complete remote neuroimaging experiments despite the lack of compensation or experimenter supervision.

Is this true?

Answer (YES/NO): NO